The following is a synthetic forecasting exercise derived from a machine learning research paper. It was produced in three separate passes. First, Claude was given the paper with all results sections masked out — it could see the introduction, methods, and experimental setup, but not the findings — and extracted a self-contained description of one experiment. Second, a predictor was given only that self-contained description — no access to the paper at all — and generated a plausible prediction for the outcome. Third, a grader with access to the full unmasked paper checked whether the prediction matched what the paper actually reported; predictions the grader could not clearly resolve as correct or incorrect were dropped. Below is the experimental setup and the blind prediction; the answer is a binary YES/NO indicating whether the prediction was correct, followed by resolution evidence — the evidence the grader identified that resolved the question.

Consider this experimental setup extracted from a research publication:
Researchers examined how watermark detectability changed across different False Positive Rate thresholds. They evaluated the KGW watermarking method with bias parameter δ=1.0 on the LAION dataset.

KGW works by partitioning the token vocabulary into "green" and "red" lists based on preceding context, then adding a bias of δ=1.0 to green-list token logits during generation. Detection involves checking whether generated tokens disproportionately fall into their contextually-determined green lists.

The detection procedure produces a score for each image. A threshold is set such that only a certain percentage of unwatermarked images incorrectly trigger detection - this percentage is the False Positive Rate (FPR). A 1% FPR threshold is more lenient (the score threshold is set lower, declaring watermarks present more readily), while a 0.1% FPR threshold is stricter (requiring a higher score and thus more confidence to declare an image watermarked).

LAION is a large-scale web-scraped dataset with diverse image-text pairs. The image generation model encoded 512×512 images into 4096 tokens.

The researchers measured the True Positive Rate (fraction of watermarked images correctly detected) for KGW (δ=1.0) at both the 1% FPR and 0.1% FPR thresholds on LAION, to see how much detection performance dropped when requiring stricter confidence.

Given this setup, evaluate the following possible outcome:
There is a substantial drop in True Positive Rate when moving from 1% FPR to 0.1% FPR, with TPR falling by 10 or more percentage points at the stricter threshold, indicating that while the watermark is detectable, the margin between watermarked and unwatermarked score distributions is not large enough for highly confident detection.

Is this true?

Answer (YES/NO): YES